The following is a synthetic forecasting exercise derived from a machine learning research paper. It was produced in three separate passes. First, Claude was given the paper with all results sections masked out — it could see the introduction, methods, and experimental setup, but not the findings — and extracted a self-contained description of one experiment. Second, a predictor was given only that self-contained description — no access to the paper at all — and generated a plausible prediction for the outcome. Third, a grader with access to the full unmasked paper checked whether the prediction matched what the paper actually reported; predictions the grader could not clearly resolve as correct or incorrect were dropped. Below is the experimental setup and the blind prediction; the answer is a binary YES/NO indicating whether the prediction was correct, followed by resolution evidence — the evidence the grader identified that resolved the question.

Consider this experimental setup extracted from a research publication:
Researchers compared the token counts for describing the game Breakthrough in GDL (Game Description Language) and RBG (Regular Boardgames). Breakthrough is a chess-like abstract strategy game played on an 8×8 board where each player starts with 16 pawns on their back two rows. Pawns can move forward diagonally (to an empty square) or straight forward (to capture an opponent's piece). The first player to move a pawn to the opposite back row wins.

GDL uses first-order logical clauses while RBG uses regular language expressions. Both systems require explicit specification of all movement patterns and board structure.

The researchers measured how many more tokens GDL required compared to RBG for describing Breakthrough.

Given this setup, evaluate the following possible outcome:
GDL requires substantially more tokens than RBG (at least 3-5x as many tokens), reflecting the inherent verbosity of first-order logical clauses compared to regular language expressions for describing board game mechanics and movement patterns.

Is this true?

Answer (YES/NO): YES